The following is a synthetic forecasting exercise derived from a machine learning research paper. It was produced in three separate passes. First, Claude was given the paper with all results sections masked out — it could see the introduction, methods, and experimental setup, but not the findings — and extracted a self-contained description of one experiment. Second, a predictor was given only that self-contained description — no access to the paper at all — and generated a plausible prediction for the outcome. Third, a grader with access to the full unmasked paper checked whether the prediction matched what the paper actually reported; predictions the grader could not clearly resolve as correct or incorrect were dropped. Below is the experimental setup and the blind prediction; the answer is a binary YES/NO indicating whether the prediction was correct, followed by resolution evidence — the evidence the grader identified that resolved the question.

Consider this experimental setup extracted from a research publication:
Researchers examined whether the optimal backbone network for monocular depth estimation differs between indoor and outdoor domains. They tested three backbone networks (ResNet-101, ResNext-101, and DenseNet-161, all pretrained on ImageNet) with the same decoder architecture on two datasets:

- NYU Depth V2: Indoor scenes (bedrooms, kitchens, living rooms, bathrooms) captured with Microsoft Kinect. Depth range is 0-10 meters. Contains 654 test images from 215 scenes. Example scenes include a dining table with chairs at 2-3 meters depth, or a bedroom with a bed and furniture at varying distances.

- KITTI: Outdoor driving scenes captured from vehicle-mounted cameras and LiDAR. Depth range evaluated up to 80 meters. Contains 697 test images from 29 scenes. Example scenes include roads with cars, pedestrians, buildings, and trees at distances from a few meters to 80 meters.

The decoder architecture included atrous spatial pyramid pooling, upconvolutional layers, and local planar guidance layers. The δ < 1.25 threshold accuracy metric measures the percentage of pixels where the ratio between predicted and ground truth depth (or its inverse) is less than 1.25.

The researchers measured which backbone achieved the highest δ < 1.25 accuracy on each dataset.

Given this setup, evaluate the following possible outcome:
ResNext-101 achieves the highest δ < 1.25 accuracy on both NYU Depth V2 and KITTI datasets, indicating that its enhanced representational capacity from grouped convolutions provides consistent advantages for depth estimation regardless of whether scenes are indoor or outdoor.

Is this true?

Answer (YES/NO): NO